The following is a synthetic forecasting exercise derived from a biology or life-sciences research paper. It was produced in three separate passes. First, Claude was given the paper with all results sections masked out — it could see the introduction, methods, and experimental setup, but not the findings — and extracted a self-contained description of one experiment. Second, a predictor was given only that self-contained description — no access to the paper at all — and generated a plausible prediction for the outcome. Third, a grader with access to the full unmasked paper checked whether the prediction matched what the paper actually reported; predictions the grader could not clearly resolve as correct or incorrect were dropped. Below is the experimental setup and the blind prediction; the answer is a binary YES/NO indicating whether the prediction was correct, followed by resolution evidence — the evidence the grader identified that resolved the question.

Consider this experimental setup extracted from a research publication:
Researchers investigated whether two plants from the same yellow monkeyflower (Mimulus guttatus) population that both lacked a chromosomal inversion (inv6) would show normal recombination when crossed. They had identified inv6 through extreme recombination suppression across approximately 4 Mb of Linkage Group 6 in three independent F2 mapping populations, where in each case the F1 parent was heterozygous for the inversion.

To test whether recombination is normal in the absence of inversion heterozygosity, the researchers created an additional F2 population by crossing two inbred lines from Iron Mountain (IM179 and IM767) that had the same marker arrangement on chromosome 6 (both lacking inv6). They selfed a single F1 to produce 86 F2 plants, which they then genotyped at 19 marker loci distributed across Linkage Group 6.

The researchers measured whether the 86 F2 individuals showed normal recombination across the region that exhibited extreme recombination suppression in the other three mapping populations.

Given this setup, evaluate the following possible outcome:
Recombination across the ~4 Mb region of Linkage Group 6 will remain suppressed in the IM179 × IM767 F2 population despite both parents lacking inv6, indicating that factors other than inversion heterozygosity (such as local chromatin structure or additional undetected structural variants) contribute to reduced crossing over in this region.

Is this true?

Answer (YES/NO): NO